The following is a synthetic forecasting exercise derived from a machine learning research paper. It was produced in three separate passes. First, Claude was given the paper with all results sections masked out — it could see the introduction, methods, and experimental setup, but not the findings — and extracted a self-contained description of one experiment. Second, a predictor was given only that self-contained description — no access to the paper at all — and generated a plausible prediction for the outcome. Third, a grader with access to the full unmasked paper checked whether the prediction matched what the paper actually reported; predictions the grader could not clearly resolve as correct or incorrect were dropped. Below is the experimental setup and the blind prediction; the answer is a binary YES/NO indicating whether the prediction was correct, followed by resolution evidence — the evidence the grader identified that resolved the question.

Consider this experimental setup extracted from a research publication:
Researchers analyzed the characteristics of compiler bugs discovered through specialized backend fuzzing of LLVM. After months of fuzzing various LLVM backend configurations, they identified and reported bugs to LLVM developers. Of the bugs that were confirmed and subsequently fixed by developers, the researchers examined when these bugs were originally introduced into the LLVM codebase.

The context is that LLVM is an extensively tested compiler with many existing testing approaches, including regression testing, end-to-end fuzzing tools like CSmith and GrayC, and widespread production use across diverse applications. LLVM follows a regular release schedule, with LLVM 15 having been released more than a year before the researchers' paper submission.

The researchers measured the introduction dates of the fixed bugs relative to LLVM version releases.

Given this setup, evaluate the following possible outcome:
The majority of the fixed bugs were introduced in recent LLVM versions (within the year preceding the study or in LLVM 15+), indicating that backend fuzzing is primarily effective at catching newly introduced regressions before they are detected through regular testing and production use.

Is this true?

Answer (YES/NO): NO